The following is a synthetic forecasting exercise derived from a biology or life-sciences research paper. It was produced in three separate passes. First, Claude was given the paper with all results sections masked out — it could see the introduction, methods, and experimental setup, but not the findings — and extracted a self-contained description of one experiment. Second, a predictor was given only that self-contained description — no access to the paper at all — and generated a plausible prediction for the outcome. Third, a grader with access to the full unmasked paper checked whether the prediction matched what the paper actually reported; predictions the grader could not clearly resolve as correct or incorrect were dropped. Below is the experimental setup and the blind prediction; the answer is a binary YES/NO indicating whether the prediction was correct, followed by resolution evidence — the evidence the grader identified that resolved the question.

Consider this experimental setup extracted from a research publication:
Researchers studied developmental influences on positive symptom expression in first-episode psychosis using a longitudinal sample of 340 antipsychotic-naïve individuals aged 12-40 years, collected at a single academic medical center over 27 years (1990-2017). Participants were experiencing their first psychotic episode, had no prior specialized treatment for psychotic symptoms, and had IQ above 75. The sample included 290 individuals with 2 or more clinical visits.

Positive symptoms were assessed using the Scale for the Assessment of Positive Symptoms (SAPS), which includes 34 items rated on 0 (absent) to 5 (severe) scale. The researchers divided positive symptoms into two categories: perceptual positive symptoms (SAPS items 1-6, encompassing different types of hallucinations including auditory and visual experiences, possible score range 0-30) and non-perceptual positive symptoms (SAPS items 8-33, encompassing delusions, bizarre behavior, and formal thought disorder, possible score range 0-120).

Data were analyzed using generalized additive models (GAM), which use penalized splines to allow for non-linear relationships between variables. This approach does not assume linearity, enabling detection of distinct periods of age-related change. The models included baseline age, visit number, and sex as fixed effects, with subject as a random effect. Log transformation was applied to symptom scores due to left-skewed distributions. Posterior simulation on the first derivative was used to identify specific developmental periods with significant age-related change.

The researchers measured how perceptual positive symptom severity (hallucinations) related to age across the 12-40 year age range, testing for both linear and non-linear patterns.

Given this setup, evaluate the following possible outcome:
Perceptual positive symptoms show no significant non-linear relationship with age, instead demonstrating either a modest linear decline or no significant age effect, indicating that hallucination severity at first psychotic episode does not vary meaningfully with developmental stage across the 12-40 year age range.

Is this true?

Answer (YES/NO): NO